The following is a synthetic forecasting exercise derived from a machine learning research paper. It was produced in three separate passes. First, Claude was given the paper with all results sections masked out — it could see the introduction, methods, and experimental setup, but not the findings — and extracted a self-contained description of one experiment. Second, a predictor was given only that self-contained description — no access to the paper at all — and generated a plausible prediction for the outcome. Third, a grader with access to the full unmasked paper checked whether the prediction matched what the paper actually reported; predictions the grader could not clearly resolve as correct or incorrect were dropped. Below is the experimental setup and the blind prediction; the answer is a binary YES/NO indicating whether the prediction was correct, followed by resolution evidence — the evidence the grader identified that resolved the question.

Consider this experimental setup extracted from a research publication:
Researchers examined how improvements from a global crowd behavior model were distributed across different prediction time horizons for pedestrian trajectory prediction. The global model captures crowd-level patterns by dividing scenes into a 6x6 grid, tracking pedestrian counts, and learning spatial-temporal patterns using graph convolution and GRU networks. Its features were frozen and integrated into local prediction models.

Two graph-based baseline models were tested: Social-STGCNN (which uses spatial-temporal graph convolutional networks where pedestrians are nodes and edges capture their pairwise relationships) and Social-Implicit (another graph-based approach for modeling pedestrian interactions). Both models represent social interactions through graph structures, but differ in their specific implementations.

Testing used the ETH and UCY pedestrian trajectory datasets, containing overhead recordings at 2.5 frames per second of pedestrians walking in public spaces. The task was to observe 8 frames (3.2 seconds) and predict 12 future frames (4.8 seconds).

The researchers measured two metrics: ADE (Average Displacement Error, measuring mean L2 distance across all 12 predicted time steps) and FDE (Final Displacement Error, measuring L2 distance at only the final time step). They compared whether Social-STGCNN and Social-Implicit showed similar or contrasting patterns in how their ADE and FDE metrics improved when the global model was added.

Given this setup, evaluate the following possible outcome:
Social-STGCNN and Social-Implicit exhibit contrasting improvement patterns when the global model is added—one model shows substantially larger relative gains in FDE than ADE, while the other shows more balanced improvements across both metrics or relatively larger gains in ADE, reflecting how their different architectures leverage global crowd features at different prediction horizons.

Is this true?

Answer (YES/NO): YES